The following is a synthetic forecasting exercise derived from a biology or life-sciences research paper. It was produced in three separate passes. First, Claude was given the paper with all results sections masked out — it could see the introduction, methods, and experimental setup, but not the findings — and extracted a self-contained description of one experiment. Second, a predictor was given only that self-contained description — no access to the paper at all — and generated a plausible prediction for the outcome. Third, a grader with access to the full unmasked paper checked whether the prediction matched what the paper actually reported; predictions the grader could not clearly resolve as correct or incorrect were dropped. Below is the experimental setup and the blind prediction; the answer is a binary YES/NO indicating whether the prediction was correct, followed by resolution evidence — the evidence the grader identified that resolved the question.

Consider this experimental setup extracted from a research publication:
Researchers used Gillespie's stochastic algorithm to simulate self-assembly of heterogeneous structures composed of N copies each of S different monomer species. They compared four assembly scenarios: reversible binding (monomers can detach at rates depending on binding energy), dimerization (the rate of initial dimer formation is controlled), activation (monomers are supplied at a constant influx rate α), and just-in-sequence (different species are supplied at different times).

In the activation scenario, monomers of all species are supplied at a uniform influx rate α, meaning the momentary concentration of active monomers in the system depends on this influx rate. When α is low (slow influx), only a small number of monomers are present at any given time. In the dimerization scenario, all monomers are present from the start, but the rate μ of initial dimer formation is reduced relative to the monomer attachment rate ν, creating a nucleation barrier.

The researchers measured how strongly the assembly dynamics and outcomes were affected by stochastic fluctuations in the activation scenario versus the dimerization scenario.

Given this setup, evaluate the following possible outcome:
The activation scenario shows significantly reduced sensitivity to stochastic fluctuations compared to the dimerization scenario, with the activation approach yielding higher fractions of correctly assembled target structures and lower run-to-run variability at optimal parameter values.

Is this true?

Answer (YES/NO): NO